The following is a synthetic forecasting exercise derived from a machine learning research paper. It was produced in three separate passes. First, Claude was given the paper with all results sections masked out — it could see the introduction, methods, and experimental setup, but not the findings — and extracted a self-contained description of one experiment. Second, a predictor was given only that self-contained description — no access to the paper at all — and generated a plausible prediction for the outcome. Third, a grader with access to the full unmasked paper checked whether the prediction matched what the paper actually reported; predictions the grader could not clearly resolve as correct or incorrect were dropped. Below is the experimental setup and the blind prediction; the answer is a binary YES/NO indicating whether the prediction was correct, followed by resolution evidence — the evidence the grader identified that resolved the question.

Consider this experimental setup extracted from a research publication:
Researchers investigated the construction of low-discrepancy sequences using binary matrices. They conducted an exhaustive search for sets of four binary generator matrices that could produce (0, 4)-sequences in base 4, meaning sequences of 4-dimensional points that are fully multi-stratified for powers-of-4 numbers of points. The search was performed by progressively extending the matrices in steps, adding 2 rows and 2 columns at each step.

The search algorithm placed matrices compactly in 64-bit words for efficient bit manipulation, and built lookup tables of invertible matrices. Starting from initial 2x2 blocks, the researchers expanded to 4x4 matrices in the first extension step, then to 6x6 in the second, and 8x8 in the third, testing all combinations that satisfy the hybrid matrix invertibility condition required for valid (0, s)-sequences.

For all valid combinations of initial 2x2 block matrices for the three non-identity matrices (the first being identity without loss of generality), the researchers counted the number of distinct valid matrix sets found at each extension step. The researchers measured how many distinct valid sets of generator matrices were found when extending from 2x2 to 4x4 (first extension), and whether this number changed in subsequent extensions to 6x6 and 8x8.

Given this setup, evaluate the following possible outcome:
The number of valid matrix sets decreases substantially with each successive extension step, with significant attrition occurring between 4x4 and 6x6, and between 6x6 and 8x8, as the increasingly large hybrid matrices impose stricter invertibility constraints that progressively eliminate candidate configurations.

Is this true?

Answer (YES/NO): NO